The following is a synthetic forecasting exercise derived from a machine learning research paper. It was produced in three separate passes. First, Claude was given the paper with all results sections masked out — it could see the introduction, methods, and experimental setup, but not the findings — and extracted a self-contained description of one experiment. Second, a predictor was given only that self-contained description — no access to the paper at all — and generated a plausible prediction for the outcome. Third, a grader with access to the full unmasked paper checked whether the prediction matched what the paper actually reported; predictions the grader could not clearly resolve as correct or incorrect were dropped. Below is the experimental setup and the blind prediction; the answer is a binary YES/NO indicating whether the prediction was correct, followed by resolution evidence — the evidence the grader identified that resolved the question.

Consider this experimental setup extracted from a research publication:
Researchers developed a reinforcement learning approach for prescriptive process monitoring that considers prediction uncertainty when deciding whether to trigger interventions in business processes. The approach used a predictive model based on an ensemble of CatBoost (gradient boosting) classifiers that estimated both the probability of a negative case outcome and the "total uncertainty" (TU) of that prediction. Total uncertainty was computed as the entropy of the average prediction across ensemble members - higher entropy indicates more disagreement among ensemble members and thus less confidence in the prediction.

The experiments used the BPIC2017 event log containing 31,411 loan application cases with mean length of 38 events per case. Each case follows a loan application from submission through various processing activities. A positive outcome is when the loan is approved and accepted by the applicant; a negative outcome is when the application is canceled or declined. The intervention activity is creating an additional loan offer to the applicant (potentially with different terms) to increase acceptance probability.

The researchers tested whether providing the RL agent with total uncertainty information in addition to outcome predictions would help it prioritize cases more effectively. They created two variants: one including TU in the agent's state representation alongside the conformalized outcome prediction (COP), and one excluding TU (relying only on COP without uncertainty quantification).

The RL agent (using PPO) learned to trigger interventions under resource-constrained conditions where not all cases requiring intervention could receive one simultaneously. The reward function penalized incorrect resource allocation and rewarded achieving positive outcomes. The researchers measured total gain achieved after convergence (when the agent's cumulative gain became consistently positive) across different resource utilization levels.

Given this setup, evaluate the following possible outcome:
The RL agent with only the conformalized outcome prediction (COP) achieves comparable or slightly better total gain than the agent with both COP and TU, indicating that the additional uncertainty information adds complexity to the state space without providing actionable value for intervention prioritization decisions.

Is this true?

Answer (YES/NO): NO